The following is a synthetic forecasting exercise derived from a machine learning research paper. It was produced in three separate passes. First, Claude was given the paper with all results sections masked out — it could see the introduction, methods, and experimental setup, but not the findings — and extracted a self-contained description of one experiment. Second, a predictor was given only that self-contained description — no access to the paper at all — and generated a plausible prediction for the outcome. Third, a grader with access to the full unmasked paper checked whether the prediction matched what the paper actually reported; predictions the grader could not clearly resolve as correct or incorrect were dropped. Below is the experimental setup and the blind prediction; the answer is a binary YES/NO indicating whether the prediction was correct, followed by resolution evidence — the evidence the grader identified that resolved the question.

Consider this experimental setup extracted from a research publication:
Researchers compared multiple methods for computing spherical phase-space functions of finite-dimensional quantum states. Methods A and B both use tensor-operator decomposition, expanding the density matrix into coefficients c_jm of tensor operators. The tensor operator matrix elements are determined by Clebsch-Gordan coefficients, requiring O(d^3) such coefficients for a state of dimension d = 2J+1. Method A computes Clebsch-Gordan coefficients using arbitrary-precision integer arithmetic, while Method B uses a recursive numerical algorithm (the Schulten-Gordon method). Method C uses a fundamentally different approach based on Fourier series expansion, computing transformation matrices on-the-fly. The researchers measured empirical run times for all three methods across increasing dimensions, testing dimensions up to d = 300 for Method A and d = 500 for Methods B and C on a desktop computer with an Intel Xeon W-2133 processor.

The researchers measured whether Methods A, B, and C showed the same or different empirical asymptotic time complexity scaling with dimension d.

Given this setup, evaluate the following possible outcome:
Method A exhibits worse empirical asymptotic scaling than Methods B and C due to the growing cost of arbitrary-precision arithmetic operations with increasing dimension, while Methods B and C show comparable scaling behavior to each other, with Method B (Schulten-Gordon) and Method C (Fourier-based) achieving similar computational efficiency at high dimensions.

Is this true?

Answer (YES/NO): NO